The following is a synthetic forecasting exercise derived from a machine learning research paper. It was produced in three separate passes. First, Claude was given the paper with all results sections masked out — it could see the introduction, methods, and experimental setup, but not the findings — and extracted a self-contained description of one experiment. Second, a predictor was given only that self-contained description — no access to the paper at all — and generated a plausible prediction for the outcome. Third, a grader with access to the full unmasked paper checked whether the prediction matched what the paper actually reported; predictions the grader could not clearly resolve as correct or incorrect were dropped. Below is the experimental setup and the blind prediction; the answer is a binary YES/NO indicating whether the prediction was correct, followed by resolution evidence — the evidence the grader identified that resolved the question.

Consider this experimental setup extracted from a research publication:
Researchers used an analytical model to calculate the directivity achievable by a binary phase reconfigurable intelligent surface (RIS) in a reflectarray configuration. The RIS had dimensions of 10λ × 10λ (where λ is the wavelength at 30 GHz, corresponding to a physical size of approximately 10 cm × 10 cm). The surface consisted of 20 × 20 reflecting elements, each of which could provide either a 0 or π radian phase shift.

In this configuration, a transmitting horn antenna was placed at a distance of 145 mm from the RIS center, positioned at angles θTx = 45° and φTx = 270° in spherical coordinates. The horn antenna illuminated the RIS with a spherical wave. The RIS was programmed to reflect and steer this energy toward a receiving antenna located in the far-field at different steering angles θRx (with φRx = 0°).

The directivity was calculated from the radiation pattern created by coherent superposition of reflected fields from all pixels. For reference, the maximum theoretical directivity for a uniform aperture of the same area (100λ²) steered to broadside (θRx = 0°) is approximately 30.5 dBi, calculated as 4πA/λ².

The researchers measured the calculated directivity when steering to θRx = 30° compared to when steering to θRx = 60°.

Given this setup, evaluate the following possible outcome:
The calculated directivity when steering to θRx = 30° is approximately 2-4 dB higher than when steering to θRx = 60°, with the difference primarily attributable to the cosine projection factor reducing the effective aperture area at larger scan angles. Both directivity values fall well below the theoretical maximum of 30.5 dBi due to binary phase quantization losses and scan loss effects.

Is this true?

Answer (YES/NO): NO